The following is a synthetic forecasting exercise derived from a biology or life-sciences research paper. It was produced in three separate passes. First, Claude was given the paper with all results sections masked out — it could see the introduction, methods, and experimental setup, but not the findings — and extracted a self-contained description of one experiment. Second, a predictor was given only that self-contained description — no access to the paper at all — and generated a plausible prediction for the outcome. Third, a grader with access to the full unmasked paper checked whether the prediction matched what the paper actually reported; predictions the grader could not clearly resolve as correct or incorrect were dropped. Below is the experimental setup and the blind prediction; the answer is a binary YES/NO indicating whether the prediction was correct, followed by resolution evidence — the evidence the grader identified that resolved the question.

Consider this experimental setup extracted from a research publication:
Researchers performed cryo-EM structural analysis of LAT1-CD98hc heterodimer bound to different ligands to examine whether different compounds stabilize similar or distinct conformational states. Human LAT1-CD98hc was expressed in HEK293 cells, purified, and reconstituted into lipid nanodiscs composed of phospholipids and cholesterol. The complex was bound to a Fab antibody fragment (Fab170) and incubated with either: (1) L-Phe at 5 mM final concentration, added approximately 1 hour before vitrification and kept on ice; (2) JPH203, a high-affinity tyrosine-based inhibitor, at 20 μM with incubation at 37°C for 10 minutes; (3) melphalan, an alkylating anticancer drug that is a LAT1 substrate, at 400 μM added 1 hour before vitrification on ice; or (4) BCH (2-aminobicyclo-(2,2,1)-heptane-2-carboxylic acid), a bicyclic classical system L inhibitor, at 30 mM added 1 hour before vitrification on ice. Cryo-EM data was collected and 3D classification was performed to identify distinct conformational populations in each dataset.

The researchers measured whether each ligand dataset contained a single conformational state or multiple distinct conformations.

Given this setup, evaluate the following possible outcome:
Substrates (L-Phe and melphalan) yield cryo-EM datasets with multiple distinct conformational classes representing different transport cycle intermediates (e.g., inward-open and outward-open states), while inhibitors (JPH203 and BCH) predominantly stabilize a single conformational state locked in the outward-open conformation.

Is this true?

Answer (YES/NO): NO